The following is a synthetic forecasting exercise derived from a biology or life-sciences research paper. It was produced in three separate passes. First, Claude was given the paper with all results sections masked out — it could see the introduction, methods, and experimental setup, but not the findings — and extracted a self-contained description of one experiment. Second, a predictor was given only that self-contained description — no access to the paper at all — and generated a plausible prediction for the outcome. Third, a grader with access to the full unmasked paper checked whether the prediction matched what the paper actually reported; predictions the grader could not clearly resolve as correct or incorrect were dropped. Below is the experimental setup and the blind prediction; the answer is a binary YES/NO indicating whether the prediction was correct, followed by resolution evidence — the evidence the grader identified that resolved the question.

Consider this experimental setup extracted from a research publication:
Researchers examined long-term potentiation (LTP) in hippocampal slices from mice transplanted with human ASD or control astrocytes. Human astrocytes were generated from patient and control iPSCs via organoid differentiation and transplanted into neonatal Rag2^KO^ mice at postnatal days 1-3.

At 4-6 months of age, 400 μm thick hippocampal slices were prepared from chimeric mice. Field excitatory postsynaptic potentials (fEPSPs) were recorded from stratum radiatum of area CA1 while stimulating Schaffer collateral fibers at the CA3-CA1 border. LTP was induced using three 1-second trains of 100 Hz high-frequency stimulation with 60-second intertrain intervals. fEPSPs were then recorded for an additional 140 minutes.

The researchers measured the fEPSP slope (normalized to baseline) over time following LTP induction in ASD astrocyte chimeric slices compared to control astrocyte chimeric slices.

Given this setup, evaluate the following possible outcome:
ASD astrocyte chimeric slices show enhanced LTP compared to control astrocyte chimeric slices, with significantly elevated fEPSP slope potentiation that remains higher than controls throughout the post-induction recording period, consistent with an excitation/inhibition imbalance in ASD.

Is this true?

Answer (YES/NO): NO